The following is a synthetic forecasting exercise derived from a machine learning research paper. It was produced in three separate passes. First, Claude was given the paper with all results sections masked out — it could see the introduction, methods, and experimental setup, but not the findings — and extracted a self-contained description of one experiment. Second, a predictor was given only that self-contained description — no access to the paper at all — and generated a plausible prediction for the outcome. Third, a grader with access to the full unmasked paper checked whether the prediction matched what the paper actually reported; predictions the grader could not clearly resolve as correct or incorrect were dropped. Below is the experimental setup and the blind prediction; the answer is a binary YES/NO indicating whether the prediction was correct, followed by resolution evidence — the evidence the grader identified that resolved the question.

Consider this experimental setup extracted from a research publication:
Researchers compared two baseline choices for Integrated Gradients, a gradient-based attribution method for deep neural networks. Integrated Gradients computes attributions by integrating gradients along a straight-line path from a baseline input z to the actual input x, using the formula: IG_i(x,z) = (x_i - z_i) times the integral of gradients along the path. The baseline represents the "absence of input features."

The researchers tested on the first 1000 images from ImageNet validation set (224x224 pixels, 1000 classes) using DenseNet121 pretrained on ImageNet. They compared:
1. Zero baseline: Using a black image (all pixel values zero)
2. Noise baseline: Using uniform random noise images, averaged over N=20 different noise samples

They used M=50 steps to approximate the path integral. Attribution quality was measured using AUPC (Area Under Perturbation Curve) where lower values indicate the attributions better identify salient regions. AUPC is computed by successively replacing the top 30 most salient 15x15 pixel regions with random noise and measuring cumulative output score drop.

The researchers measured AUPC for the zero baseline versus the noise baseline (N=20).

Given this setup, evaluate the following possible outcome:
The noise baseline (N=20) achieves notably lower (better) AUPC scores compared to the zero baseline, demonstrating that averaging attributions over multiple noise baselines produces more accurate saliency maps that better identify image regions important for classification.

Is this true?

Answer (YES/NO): YES